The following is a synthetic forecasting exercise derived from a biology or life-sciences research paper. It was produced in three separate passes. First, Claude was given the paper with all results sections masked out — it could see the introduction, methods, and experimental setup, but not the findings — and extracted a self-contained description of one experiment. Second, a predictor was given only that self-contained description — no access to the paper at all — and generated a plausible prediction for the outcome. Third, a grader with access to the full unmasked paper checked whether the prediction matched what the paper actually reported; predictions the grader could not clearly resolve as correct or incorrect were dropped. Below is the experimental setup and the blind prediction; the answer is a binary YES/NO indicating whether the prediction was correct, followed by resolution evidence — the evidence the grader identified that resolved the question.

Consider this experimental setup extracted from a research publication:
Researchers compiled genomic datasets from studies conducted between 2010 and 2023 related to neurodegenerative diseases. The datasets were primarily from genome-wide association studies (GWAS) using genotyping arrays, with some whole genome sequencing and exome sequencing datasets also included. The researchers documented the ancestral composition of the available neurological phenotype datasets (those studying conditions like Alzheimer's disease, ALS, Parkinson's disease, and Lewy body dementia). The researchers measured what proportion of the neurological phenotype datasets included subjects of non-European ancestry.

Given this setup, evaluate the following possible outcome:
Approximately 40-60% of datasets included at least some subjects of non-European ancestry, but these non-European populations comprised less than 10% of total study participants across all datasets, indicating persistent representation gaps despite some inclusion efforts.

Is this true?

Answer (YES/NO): NO